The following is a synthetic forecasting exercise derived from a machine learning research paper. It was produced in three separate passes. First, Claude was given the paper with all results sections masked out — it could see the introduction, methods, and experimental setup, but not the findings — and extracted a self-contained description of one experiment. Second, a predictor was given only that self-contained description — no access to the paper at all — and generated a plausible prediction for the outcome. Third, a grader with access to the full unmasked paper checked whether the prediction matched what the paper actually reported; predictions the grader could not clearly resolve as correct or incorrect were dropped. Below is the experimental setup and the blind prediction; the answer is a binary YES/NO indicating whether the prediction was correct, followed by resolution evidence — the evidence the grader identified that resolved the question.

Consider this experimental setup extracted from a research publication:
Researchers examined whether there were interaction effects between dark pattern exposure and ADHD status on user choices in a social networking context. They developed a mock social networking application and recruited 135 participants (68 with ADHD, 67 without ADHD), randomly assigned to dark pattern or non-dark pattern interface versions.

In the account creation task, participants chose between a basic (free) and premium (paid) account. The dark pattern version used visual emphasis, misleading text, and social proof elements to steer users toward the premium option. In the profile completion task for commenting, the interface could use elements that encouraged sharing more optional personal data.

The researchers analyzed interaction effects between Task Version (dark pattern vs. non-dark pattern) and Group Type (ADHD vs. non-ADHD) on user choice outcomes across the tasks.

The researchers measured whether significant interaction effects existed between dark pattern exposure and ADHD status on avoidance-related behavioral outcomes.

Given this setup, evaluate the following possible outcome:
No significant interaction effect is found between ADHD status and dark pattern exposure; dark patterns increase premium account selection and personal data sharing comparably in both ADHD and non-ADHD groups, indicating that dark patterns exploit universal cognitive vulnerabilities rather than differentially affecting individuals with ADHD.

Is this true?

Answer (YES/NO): NO